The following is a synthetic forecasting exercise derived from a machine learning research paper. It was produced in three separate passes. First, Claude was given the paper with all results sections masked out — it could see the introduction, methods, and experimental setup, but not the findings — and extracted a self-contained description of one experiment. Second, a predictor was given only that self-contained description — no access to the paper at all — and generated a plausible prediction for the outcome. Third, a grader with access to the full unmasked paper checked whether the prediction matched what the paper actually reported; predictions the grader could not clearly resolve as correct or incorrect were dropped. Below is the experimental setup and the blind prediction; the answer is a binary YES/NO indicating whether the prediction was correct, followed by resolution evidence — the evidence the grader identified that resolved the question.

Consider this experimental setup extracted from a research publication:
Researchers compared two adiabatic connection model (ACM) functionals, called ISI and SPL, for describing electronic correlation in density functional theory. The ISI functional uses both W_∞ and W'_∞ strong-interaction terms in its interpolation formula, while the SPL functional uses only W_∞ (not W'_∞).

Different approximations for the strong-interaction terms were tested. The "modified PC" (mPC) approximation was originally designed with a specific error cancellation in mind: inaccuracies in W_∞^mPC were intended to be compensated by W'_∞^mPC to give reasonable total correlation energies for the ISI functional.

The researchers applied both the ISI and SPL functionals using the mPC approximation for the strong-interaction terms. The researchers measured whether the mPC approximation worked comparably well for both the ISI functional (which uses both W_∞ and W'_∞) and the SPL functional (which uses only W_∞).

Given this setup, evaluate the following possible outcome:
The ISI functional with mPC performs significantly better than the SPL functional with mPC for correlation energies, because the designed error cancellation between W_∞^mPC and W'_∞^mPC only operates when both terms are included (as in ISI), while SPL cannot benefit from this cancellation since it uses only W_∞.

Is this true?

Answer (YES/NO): YES